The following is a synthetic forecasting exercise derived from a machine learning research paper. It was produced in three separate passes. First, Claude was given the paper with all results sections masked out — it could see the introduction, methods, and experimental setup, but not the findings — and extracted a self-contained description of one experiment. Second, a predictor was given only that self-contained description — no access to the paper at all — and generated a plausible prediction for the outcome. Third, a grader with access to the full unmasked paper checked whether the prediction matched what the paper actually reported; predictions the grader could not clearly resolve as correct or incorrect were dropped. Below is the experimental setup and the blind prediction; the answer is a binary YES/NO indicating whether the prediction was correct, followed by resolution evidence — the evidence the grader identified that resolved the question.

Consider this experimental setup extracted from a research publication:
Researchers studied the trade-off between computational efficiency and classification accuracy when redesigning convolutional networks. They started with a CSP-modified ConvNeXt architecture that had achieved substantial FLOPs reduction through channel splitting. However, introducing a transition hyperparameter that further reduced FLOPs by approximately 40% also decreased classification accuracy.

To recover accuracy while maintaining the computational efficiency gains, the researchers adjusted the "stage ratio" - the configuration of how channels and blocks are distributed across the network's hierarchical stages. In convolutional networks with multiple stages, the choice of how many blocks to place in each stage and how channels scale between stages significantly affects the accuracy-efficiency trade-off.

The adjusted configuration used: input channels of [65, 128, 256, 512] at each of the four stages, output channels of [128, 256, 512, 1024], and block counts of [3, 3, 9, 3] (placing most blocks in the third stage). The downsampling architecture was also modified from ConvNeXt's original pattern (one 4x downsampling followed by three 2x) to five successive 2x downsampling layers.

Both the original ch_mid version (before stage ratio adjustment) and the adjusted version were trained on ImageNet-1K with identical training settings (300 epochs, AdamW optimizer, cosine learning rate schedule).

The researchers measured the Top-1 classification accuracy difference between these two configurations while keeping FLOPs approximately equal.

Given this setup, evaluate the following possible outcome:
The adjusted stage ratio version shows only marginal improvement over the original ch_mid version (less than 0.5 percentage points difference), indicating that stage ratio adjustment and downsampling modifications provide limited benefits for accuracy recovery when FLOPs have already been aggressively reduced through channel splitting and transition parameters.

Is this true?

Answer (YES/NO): NO